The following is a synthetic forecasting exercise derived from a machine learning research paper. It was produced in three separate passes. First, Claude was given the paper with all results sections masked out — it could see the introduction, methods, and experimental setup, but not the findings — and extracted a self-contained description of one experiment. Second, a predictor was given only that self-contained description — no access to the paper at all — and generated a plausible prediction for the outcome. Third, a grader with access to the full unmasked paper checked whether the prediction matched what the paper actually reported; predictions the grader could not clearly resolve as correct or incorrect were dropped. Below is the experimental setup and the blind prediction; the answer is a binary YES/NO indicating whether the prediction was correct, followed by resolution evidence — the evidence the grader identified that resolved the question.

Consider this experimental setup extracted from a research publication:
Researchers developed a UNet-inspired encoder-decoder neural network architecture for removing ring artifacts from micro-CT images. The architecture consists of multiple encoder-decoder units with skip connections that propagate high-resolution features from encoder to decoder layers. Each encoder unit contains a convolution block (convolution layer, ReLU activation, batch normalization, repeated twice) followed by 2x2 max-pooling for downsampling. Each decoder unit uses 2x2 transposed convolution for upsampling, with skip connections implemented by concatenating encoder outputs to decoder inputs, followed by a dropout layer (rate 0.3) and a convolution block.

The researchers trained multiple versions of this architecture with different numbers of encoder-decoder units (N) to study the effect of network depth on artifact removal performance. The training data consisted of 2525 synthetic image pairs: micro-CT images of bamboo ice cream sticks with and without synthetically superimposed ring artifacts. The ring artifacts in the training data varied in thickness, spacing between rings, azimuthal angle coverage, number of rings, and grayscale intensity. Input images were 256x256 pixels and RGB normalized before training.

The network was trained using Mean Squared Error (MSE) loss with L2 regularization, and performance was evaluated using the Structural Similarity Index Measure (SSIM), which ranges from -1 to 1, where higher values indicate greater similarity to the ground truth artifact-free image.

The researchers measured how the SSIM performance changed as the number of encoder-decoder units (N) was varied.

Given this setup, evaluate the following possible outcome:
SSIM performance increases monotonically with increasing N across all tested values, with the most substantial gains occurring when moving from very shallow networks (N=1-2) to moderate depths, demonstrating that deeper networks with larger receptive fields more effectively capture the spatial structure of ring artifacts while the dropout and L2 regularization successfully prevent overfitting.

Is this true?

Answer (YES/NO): NO